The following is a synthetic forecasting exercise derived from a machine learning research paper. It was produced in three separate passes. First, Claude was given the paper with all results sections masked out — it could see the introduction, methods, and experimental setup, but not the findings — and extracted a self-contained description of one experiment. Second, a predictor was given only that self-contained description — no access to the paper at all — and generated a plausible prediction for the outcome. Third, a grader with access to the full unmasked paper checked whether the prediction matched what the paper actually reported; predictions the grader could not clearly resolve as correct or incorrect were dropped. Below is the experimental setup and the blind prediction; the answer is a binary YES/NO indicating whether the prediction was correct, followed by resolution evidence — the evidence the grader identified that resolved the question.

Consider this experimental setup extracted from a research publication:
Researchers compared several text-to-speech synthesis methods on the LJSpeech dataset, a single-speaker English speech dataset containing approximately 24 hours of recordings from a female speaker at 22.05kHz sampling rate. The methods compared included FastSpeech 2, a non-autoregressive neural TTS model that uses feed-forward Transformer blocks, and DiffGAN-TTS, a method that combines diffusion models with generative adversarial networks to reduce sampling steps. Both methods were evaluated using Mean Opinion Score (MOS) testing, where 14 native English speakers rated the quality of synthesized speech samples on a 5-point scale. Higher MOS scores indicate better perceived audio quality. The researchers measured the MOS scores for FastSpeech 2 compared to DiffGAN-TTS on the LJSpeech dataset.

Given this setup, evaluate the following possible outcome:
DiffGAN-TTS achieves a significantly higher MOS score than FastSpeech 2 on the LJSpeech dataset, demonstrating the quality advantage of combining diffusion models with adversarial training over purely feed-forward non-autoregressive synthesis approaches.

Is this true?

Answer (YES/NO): NO